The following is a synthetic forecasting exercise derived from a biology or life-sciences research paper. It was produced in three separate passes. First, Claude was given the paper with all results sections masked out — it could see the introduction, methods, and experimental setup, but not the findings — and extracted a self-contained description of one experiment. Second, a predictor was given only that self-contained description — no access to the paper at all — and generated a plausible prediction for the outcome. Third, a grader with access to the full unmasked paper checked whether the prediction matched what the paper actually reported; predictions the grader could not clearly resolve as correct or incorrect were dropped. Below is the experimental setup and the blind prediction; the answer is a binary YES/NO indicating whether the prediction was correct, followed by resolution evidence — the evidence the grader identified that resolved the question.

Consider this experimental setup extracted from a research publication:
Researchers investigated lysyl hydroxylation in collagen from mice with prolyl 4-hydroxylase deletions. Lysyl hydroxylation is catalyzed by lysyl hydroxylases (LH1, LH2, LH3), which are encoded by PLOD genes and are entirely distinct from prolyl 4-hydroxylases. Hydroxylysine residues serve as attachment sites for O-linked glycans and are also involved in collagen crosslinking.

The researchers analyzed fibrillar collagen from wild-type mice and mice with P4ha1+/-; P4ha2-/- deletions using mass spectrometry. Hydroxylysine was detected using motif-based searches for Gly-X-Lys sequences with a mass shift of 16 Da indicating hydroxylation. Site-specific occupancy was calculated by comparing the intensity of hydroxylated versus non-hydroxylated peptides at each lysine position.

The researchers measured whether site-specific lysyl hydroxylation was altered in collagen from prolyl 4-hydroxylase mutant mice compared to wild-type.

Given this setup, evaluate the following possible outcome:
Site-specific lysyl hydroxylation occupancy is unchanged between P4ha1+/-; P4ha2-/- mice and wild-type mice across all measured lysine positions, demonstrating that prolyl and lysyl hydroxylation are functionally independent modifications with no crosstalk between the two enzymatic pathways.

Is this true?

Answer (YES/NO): NO